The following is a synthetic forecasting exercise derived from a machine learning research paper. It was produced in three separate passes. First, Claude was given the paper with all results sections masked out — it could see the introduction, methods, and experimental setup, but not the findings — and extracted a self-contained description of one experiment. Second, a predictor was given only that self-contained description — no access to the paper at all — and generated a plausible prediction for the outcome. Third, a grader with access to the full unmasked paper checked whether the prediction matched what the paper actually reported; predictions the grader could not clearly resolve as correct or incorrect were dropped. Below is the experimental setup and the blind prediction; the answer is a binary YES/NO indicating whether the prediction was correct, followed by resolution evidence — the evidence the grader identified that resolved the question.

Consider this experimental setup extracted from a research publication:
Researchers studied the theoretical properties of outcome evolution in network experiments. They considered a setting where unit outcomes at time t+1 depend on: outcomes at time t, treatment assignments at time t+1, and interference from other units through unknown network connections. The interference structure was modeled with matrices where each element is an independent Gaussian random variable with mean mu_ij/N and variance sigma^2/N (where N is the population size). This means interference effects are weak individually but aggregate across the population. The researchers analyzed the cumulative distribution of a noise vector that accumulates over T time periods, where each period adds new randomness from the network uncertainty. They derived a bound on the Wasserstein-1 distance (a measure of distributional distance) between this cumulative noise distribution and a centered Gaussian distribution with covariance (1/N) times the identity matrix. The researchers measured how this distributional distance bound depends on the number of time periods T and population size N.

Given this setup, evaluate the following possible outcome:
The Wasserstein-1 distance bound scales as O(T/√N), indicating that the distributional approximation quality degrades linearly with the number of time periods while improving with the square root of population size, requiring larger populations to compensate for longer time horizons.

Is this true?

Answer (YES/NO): NO